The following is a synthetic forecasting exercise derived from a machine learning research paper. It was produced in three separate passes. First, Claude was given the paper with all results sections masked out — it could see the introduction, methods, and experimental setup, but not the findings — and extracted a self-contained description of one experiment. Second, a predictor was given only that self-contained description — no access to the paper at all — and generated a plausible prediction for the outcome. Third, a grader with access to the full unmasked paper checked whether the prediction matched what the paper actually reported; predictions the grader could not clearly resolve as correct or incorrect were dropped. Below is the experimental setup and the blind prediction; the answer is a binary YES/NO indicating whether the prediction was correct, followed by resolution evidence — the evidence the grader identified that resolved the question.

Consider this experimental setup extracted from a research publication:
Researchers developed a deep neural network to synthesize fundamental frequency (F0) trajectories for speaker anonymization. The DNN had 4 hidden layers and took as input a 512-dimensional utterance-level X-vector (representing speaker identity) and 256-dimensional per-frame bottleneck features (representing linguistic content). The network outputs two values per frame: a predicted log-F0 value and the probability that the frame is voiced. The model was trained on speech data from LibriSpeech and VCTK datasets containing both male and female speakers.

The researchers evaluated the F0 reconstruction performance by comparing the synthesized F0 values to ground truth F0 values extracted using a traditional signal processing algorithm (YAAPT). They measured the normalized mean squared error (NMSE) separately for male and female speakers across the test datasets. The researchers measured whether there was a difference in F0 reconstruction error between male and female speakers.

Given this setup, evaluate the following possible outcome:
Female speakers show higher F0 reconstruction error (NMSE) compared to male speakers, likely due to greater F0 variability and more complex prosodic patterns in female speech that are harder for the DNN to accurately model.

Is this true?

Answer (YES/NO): NO